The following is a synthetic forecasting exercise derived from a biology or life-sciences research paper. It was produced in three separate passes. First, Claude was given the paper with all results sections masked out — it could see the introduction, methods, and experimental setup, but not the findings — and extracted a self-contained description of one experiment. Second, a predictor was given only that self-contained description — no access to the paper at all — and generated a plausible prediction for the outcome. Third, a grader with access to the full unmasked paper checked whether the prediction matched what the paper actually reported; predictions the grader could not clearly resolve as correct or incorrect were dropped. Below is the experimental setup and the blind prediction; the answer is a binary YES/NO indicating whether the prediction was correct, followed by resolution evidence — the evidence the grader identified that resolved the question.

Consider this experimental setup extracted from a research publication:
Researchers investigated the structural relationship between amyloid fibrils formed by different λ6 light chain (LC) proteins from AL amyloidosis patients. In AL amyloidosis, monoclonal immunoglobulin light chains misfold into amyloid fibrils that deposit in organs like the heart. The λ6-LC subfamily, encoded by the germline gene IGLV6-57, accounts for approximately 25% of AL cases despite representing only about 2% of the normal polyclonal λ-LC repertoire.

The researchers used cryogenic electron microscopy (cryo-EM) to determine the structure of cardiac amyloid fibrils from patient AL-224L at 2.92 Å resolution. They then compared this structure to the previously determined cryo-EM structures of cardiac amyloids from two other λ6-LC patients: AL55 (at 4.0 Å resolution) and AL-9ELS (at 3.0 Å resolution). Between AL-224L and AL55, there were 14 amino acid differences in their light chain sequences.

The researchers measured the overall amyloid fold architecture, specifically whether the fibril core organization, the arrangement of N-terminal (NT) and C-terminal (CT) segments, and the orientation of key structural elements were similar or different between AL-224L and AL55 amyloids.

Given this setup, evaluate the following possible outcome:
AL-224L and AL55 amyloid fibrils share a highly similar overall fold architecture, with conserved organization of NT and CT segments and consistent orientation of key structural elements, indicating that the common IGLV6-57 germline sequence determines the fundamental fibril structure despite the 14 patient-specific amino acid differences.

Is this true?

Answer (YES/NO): NO